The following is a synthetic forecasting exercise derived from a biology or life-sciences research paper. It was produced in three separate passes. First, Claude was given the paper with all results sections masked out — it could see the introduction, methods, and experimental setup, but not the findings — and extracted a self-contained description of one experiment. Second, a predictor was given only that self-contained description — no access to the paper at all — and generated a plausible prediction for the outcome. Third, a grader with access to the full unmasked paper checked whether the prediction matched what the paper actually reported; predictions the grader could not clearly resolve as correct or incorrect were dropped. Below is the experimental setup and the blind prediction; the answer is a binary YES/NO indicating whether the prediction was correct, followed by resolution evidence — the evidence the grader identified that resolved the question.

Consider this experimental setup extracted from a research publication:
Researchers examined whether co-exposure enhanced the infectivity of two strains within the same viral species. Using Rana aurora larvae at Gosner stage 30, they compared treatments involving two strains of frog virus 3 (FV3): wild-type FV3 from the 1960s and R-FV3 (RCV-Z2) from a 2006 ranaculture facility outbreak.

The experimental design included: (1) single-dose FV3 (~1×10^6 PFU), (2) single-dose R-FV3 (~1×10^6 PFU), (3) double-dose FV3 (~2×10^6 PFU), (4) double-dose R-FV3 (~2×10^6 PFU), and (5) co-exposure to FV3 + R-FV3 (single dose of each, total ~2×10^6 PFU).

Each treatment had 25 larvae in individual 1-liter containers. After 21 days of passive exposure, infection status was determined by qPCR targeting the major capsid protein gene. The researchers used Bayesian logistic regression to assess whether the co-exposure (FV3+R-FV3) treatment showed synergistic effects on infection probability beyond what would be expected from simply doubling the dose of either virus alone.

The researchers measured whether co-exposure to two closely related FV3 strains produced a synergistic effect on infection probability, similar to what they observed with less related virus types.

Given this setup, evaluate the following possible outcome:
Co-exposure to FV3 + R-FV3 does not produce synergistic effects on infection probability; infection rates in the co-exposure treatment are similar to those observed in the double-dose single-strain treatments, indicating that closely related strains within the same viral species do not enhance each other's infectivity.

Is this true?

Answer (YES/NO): YES